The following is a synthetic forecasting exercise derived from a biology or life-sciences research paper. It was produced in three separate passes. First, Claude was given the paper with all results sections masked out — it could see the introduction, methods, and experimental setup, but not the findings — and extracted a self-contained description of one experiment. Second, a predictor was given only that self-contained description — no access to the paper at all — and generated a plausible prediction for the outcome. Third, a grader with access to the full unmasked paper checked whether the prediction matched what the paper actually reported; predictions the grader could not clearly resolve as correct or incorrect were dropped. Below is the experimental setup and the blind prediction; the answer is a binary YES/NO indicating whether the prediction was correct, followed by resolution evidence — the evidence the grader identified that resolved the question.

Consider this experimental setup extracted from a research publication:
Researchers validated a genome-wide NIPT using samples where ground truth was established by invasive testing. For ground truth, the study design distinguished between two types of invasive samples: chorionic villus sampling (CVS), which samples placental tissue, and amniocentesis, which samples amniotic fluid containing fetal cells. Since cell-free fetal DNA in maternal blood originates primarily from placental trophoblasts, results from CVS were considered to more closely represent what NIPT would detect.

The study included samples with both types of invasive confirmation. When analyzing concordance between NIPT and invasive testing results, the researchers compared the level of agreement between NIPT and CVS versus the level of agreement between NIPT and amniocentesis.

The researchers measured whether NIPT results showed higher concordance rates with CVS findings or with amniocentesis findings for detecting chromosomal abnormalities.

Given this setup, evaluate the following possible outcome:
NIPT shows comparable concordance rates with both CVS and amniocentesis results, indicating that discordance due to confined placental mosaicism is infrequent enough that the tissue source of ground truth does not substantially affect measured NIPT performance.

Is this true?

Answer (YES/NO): NO